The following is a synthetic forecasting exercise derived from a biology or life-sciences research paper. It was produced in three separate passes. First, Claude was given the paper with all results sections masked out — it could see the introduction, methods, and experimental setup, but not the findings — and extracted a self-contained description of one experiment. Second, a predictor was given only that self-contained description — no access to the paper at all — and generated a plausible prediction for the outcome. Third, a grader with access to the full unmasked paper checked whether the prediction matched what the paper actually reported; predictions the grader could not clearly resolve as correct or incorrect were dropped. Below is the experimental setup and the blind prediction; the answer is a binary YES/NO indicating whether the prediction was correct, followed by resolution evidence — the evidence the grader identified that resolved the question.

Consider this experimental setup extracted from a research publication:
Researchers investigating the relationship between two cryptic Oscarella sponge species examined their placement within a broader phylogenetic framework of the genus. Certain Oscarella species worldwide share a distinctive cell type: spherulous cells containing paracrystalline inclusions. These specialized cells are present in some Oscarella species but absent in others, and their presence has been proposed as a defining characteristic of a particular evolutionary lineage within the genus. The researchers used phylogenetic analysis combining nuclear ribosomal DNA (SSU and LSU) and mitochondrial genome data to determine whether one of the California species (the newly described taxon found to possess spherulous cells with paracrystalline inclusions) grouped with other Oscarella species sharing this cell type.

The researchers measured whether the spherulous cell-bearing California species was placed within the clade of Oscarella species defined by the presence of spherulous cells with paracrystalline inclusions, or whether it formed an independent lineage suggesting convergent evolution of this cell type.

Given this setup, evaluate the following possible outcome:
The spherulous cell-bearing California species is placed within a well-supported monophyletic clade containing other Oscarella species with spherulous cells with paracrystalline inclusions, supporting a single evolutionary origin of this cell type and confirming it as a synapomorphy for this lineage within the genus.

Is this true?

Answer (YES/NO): YES